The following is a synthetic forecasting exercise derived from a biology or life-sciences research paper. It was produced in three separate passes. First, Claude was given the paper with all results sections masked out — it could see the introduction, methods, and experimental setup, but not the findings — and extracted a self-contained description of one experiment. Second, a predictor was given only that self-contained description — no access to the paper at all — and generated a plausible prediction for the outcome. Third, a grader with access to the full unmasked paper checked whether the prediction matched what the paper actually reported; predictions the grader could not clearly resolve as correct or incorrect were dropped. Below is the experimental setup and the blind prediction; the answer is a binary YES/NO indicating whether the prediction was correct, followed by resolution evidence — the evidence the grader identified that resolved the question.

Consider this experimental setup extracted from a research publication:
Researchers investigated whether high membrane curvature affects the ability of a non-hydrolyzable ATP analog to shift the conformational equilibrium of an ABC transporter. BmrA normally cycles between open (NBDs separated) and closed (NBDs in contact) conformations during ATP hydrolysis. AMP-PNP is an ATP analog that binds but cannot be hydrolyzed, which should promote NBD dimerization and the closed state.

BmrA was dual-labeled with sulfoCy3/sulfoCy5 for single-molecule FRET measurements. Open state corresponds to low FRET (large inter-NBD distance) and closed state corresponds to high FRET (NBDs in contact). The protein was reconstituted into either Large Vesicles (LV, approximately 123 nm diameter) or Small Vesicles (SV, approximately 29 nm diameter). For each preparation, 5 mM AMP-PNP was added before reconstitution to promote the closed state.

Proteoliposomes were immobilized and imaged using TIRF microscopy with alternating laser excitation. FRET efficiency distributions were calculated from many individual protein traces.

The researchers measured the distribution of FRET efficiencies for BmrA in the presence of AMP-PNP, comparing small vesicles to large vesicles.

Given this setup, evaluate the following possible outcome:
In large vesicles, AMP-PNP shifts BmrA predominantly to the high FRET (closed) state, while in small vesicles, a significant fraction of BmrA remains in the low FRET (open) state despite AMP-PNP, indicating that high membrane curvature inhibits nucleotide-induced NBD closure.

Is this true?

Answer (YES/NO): NO